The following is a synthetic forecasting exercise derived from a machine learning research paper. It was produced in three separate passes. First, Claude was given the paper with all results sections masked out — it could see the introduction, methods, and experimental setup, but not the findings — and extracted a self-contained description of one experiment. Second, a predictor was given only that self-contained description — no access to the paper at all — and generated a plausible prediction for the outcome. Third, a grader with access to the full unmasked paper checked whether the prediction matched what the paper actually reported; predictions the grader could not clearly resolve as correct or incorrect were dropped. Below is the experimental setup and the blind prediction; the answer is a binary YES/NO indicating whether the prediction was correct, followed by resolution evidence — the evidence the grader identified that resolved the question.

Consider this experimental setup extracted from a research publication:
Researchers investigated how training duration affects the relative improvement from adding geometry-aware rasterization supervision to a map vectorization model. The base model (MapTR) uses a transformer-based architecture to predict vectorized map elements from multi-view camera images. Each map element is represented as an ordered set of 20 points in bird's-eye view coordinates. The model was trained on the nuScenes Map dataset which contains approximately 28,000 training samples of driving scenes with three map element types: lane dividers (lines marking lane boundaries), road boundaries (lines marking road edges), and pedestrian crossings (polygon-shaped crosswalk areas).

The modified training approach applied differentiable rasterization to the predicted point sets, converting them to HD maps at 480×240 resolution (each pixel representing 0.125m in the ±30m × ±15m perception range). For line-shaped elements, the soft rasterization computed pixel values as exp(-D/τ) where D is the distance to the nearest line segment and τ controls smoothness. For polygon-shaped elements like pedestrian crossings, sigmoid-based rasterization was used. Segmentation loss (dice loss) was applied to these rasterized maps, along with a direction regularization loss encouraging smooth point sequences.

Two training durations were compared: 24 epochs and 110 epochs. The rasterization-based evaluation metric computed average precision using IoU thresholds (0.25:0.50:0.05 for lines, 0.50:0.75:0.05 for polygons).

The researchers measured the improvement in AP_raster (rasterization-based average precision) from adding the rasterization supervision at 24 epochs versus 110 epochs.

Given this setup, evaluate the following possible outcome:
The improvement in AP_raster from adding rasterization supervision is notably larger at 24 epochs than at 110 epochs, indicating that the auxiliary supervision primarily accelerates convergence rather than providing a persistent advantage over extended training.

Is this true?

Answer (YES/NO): NO